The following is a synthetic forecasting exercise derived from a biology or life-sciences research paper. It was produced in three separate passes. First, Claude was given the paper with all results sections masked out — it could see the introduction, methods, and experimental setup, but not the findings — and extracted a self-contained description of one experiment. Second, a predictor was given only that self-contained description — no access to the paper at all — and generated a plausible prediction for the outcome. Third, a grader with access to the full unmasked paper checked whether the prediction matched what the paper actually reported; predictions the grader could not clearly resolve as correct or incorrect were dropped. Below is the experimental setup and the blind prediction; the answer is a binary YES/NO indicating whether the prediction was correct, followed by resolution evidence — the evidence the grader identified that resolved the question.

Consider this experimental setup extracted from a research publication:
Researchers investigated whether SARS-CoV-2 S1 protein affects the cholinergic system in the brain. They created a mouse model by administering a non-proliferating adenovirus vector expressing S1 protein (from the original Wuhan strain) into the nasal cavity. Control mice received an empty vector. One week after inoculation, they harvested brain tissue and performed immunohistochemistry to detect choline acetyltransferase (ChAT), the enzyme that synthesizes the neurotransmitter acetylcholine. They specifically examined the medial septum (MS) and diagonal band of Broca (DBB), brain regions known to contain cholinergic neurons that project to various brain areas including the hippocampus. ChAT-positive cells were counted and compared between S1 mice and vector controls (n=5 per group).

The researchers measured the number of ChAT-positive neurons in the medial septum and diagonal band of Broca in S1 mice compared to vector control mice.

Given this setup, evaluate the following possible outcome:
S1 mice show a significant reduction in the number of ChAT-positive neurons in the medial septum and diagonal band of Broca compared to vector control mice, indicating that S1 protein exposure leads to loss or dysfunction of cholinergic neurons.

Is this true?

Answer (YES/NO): YES